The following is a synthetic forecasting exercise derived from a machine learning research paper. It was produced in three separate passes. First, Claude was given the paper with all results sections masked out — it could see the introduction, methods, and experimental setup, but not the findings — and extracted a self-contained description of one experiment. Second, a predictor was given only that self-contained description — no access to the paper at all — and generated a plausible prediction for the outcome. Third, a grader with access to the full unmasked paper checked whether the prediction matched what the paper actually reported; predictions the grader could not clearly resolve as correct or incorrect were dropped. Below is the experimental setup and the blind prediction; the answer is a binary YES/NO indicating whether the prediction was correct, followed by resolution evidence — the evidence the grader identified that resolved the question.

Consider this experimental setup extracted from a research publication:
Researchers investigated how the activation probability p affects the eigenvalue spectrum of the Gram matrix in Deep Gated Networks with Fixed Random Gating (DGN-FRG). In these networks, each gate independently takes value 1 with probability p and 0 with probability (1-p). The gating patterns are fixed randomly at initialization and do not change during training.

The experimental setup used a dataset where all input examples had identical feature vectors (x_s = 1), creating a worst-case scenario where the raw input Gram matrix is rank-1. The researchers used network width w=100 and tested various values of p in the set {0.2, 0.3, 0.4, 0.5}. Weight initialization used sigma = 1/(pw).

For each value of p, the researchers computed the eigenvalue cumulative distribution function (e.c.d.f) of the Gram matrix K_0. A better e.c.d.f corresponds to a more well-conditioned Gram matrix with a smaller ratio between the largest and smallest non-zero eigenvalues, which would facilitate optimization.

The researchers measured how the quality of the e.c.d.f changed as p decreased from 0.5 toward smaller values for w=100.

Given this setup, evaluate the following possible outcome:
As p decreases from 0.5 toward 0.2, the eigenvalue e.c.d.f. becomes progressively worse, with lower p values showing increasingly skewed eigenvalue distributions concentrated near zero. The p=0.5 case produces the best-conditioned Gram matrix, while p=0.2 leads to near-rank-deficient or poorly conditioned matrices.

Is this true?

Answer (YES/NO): NO